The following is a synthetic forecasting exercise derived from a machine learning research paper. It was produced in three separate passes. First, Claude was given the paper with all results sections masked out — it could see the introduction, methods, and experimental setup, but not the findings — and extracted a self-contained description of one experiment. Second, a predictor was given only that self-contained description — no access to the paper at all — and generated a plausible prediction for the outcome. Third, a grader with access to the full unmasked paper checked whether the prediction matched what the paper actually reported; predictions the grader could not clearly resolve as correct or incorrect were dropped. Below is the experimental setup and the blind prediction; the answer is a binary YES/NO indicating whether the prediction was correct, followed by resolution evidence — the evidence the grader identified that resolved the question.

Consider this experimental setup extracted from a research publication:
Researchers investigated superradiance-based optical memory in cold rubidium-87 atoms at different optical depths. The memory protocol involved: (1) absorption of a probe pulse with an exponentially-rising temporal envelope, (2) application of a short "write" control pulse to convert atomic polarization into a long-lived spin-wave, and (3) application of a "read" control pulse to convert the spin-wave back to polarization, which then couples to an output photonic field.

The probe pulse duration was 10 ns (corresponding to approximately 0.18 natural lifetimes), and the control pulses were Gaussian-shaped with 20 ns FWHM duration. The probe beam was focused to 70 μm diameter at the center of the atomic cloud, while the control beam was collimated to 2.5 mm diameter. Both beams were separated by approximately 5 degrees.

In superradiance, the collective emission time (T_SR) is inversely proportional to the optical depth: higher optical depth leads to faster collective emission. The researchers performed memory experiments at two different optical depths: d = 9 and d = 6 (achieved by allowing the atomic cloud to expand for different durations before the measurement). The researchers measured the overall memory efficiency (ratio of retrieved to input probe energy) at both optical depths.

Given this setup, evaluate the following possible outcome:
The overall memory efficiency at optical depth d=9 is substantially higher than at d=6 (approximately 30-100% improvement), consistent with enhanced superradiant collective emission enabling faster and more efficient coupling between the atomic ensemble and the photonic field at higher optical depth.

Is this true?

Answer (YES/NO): NO